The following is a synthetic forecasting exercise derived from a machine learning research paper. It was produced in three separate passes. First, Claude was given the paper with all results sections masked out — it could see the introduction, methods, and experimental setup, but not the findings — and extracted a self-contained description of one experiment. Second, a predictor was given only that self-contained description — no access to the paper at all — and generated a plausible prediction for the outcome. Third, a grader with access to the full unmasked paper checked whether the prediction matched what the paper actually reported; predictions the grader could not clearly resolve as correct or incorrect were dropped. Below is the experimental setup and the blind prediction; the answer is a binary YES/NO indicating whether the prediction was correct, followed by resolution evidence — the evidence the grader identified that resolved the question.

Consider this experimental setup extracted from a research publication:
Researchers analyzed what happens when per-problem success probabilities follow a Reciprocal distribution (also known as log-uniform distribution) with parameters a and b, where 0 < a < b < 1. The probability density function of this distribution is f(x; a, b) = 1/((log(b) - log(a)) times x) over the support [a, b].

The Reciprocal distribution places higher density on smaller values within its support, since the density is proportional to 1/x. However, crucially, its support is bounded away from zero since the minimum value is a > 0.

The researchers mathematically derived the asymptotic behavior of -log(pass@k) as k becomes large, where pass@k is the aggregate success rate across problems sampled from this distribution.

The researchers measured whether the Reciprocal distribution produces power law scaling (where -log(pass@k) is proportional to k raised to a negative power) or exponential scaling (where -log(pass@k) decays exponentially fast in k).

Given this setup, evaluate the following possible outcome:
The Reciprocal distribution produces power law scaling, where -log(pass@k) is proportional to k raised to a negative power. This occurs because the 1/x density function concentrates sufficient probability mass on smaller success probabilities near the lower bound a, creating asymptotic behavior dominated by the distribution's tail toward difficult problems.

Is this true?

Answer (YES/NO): NO